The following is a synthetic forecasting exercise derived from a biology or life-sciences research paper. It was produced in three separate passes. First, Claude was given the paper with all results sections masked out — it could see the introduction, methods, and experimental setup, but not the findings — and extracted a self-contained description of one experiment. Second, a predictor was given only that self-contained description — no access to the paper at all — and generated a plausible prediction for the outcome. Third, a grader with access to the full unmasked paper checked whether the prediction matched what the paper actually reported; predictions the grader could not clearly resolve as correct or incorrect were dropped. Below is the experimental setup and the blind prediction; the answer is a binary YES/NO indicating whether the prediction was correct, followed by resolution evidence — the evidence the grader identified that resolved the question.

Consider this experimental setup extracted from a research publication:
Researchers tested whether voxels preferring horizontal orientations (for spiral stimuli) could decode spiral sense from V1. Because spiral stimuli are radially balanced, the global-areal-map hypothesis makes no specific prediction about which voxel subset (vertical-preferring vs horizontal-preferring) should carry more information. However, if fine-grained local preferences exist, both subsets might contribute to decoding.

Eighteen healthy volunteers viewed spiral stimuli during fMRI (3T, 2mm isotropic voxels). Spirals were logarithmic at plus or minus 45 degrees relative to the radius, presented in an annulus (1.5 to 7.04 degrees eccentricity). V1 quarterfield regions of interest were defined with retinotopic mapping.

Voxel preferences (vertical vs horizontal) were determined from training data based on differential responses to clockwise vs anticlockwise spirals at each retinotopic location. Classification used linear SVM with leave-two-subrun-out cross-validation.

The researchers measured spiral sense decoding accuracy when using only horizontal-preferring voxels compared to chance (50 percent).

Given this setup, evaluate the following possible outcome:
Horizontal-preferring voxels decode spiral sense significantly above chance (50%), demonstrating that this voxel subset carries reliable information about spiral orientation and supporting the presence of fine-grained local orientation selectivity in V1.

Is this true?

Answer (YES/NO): YES